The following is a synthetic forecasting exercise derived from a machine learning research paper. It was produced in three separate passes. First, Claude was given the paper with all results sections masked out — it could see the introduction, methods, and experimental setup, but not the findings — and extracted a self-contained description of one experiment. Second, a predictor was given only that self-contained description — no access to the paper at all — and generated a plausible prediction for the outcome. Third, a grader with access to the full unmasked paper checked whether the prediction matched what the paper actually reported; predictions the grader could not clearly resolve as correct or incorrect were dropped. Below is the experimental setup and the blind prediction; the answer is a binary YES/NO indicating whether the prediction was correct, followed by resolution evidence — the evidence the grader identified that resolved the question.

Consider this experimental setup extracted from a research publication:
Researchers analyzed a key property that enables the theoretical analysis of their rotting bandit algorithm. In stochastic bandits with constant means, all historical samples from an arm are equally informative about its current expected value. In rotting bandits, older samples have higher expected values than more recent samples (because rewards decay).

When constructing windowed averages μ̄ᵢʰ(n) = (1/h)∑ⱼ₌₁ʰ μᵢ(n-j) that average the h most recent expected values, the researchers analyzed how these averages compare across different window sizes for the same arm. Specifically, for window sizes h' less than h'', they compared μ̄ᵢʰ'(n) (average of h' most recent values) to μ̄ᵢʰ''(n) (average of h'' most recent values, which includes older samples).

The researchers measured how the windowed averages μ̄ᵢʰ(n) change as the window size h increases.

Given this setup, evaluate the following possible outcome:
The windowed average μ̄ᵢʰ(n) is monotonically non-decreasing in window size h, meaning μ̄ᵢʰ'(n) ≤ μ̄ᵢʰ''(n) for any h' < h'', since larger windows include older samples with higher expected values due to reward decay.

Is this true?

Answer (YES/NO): YES